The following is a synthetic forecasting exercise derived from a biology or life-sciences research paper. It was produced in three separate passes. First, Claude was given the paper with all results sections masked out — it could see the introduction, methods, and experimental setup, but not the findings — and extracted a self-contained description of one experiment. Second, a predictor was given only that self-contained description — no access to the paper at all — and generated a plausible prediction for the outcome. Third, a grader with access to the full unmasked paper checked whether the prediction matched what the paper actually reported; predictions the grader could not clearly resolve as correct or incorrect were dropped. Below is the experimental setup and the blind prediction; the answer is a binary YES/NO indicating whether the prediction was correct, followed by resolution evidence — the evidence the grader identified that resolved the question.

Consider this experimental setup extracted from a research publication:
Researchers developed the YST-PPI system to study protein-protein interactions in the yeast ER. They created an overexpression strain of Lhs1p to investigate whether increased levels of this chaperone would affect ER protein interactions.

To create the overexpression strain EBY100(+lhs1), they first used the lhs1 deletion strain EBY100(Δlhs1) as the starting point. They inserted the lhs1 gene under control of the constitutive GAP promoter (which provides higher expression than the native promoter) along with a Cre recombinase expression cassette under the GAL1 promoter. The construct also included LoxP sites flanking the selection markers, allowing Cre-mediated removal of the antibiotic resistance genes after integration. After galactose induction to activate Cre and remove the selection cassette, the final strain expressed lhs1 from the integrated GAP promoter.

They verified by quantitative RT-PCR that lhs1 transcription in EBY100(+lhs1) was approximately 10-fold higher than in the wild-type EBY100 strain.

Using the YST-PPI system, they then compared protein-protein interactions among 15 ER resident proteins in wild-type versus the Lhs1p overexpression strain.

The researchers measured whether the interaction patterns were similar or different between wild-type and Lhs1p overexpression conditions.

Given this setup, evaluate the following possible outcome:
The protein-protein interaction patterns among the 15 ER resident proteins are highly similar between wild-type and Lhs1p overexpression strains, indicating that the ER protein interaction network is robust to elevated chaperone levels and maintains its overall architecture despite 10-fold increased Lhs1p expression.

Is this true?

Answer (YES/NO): YES